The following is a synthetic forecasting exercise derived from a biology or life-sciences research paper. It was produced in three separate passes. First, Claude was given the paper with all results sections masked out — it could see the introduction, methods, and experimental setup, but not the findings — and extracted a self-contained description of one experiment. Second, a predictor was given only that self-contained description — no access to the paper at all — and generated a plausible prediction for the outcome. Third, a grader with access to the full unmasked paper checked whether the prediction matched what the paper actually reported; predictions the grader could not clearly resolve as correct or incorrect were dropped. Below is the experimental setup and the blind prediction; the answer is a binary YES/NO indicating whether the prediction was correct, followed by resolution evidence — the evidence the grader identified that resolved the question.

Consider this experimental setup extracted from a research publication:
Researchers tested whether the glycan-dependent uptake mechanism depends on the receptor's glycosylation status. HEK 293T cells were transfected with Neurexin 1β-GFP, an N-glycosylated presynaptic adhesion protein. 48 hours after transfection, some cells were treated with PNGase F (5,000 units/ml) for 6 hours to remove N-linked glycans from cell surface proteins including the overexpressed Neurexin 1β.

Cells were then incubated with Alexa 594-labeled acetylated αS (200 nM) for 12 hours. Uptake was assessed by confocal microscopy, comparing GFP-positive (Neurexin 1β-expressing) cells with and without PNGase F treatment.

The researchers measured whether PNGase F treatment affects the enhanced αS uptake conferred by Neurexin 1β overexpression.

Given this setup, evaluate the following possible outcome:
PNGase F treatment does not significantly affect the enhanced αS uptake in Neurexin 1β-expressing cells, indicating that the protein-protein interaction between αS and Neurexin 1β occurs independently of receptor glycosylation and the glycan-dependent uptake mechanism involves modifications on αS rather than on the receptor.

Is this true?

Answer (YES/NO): NO